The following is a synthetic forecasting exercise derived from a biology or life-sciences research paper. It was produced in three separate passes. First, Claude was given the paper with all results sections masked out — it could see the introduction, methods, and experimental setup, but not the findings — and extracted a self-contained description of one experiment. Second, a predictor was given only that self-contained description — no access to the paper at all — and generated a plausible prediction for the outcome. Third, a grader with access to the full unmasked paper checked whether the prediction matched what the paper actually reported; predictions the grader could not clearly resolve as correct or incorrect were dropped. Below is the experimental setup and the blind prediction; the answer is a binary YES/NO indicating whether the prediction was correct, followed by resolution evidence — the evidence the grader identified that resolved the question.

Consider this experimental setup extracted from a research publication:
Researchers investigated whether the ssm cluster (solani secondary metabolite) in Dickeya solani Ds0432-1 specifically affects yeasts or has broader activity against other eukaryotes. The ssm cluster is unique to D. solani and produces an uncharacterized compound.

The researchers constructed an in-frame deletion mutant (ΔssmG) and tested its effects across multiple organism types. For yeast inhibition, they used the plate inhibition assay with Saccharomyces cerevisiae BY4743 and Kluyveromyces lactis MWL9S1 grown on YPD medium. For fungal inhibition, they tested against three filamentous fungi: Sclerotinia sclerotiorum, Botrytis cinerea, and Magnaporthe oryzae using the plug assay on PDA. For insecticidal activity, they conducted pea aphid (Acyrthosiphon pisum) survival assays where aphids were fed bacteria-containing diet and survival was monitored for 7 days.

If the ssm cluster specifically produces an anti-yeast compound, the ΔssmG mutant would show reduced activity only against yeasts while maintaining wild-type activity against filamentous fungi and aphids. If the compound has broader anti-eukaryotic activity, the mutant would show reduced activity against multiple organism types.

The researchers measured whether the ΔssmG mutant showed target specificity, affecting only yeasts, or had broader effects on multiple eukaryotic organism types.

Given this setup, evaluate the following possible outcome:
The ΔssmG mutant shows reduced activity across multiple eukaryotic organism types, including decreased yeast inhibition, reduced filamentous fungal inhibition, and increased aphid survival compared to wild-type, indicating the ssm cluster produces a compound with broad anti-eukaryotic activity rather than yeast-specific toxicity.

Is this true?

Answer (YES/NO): NO